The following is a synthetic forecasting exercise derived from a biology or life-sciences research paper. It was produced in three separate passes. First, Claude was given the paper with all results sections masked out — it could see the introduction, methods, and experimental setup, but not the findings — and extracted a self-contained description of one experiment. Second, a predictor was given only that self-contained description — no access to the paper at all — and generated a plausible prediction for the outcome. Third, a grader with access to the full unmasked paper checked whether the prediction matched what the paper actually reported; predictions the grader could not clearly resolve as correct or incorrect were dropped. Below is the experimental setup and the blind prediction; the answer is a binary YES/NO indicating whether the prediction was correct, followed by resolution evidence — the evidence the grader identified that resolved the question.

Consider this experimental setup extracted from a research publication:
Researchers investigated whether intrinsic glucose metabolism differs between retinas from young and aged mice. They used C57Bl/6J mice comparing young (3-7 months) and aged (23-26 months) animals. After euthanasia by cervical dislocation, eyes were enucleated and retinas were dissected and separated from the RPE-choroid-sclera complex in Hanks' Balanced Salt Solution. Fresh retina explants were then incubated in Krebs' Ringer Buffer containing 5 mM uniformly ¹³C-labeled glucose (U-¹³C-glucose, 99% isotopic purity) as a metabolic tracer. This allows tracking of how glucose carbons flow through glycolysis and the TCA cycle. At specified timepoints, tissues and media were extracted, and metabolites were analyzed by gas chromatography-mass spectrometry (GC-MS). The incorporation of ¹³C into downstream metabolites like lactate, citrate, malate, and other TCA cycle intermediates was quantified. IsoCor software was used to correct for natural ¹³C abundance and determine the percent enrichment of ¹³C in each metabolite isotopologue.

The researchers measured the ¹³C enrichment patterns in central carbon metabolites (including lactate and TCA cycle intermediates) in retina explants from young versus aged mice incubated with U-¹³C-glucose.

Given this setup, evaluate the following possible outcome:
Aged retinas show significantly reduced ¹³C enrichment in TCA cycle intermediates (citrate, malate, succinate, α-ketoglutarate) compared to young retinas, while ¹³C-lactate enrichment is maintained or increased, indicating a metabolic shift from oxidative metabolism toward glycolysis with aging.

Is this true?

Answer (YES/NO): NO